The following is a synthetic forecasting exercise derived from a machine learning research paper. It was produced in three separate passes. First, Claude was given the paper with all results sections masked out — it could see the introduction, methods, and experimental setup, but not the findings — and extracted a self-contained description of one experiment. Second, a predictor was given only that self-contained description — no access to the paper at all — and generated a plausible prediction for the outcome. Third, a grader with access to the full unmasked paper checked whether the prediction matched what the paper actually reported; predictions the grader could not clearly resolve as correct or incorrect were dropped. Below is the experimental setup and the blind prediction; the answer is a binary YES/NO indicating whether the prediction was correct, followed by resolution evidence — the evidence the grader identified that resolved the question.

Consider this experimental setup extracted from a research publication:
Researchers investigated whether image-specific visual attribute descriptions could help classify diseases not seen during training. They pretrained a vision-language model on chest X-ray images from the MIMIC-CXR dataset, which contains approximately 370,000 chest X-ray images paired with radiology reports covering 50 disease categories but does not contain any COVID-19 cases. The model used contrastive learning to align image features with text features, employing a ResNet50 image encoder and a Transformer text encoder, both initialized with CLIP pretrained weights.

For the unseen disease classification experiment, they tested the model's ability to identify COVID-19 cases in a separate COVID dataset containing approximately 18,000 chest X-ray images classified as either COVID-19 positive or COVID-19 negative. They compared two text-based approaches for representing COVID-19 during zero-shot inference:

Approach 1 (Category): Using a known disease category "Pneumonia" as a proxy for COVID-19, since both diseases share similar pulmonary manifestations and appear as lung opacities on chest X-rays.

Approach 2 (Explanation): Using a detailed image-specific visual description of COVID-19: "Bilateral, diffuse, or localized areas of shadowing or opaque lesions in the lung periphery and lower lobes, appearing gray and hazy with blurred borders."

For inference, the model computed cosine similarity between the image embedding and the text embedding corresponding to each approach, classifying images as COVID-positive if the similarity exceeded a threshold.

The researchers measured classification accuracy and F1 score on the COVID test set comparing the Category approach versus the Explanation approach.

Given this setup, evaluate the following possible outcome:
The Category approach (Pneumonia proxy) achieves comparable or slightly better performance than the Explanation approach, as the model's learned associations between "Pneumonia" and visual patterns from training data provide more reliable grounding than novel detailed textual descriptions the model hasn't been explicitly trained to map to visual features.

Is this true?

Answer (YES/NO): NO